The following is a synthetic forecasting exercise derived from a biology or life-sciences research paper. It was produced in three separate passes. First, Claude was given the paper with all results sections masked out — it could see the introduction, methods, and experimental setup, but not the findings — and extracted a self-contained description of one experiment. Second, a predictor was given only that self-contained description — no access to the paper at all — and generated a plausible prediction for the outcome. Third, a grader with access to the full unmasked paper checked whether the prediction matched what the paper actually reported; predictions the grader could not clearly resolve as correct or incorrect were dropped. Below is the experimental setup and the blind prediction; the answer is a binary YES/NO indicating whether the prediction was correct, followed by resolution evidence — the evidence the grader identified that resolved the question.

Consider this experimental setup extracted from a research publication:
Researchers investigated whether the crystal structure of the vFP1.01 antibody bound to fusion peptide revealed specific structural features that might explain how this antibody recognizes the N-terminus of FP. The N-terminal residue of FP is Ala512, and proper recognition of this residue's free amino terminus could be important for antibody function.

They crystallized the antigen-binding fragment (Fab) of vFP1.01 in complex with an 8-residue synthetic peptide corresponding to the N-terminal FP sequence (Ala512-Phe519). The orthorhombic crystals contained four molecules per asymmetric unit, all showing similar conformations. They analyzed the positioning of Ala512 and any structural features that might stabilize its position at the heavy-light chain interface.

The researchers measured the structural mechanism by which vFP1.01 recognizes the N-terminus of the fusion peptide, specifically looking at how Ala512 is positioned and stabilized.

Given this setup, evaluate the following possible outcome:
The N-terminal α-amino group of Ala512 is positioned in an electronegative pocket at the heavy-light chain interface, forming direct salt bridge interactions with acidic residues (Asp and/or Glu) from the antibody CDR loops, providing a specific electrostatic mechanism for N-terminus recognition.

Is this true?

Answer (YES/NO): YES